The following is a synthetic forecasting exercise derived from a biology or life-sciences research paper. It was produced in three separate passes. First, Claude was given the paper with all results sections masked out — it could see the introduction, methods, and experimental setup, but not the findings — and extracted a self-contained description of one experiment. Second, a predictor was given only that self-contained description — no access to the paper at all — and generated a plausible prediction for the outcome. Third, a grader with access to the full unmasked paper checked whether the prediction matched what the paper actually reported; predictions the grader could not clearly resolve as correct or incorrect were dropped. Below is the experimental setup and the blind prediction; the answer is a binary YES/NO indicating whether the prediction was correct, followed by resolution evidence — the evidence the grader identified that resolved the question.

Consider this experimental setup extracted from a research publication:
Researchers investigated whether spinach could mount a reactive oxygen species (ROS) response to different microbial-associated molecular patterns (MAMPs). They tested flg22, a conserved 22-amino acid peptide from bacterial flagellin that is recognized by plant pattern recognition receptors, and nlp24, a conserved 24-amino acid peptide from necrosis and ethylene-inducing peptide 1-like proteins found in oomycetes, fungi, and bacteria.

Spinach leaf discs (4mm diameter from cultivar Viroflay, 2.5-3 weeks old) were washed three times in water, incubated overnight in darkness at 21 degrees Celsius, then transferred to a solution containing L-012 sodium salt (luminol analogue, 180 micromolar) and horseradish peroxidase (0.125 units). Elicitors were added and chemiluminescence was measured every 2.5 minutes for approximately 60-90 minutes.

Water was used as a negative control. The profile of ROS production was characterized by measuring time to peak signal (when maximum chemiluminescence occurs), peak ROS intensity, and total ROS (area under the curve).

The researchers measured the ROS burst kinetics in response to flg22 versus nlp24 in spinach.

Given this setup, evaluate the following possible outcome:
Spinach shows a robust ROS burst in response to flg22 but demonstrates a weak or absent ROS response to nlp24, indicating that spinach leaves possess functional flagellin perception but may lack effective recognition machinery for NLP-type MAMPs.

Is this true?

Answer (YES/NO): NO